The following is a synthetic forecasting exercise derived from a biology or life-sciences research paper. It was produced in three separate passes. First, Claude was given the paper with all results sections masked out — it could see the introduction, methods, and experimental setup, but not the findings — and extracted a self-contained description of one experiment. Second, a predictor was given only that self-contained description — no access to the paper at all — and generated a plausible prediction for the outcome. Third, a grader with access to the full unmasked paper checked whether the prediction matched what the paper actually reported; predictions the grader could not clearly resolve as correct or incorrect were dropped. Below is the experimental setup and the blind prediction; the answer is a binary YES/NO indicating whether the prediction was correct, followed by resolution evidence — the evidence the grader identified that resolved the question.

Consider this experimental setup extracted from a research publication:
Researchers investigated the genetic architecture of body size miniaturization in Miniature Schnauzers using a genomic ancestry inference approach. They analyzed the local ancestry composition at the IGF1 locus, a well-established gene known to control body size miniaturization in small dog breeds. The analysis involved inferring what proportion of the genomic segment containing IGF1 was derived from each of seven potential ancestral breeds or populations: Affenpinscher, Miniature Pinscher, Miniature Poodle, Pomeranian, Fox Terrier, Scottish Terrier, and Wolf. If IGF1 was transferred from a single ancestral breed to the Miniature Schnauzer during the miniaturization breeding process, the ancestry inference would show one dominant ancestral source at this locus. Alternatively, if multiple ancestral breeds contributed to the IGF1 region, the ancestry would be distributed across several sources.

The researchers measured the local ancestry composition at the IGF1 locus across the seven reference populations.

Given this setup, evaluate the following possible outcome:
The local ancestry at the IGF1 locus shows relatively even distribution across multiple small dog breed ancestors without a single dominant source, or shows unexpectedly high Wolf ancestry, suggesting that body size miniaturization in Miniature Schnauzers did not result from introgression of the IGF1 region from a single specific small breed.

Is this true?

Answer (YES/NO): NO